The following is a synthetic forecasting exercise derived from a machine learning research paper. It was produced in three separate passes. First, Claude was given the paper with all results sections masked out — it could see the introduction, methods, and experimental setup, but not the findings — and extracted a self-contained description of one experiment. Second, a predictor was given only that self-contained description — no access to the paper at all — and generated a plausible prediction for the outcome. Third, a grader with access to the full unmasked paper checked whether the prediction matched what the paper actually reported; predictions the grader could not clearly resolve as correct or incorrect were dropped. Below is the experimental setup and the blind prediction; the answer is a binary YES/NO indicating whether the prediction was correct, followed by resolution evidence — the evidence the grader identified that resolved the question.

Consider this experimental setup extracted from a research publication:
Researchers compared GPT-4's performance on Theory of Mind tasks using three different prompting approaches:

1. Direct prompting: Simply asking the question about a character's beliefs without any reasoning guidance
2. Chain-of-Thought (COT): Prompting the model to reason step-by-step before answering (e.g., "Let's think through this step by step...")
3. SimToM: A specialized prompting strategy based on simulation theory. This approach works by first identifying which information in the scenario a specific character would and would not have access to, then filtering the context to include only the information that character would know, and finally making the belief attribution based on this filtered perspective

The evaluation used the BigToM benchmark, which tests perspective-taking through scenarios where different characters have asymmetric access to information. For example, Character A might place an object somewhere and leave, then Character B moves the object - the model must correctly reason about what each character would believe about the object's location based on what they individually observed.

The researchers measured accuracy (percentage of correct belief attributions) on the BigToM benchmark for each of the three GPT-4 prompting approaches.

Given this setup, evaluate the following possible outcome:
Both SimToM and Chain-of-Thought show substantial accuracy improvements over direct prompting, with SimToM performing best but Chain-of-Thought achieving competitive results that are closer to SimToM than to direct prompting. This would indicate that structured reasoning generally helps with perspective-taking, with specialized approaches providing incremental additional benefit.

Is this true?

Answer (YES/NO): NO